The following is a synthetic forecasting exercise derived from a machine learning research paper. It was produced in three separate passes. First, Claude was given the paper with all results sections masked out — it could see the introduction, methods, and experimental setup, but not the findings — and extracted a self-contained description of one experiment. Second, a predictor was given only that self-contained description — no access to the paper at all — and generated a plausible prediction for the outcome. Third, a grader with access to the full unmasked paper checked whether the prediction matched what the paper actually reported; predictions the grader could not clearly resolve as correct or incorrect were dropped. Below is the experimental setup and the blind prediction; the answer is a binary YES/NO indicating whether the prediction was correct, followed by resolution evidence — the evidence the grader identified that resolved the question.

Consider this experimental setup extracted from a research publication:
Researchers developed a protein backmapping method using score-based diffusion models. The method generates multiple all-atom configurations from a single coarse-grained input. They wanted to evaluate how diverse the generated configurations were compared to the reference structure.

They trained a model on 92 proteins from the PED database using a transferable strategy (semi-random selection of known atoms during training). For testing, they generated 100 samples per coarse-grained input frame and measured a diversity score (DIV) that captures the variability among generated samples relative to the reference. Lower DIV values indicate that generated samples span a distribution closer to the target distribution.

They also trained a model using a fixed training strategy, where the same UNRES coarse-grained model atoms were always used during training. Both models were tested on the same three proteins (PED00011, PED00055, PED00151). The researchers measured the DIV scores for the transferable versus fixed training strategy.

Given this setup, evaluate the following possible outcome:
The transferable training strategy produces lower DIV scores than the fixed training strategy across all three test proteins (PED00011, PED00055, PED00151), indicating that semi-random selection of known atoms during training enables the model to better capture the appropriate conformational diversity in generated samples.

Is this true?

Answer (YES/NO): YES